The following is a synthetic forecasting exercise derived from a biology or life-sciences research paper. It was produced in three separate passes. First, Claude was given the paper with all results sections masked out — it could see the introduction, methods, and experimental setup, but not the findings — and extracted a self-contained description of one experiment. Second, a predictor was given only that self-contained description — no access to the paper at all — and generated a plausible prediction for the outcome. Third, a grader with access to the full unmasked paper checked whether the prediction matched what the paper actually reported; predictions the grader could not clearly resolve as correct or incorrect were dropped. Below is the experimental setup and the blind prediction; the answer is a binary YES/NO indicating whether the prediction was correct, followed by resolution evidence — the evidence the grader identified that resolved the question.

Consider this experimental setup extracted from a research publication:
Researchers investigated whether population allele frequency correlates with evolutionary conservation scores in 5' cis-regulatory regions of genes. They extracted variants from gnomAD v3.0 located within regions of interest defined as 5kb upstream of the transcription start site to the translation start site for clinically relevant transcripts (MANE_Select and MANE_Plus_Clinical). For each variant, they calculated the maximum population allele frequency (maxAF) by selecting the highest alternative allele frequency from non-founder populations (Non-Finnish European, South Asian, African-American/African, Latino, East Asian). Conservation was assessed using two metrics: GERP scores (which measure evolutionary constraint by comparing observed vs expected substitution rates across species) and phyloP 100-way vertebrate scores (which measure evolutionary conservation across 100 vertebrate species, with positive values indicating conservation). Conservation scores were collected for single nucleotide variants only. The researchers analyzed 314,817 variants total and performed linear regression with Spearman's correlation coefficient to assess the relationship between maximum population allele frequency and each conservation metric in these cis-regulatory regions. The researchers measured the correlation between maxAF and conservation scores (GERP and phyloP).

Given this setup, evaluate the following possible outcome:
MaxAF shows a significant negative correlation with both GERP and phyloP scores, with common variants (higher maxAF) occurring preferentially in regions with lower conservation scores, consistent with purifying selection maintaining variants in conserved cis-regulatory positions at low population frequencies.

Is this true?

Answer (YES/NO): YES